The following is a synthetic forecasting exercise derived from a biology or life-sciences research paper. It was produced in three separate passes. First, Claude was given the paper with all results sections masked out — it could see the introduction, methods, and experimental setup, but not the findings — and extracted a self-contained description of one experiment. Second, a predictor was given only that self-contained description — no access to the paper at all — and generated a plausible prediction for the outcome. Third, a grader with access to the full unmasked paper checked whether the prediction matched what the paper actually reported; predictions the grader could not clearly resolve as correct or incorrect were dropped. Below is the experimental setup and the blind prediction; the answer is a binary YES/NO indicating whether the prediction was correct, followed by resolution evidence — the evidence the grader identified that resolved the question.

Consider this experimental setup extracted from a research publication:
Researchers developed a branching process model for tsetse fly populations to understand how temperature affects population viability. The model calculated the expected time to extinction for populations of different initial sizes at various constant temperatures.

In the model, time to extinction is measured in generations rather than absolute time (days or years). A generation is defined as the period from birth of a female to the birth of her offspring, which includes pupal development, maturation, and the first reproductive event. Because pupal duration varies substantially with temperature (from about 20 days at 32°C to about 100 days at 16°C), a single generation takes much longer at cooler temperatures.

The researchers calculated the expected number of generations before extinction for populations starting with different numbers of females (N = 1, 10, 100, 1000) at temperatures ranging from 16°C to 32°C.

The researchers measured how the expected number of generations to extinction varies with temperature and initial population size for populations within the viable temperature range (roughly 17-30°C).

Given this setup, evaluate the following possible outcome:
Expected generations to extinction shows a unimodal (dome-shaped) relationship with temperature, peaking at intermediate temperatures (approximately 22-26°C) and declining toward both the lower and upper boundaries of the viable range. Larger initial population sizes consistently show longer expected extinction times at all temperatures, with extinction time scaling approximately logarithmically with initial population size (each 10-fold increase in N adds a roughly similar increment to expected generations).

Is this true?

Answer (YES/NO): NO